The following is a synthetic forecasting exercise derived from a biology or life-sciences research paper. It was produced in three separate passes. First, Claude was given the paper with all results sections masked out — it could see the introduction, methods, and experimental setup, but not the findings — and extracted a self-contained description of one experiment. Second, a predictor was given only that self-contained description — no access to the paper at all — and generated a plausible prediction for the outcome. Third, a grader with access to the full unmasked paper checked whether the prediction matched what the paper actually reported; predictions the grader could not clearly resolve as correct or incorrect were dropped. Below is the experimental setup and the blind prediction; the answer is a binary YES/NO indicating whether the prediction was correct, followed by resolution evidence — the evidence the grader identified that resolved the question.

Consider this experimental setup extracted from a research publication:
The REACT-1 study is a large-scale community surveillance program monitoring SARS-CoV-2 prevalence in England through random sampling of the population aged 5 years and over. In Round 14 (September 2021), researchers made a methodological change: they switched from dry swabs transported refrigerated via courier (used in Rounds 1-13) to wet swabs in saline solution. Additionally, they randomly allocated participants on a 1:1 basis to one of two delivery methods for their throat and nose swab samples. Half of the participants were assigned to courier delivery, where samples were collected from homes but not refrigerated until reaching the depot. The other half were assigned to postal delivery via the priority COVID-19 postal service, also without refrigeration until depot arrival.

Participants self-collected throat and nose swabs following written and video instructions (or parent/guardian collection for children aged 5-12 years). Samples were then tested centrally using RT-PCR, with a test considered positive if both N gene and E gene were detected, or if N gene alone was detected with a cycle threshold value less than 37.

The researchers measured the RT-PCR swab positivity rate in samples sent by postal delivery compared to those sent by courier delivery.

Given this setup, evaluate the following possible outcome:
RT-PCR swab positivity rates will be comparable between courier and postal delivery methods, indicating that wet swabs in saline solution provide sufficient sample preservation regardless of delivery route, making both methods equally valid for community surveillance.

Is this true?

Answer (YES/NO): YES